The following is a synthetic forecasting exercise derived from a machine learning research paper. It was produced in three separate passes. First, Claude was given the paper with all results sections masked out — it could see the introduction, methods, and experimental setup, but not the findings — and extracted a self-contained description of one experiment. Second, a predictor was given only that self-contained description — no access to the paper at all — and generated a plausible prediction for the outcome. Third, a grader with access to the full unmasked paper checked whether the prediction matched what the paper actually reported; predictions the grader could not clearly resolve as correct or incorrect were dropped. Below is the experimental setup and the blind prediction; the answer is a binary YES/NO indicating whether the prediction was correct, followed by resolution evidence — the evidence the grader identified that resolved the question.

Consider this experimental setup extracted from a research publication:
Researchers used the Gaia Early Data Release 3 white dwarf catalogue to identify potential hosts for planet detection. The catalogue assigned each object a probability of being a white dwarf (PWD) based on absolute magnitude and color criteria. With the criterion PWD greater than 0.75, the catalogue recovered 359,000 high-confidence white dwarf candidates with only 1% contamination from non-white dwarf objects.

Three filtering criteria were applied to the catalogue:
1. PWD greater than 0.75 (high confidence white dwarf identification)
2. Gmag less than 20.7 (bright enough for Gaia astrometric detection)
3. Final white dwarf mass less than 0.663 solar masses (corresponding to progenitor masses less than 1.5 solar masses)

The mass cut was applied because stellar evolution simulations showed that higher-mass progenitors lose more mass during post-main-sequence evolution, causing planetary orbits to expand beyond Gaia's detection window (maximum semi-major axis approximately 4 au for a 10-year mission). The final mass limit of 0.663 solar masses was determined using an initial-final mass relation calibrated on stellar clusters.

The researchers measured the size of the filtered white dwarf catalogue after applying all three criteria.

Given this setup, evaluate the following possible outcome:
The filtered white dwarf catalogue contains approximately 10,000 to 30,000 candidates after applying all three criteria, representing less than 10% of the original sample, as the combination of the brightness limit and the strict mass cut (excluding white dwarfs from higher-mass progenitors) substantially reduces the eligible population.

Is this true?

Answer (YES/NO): NO